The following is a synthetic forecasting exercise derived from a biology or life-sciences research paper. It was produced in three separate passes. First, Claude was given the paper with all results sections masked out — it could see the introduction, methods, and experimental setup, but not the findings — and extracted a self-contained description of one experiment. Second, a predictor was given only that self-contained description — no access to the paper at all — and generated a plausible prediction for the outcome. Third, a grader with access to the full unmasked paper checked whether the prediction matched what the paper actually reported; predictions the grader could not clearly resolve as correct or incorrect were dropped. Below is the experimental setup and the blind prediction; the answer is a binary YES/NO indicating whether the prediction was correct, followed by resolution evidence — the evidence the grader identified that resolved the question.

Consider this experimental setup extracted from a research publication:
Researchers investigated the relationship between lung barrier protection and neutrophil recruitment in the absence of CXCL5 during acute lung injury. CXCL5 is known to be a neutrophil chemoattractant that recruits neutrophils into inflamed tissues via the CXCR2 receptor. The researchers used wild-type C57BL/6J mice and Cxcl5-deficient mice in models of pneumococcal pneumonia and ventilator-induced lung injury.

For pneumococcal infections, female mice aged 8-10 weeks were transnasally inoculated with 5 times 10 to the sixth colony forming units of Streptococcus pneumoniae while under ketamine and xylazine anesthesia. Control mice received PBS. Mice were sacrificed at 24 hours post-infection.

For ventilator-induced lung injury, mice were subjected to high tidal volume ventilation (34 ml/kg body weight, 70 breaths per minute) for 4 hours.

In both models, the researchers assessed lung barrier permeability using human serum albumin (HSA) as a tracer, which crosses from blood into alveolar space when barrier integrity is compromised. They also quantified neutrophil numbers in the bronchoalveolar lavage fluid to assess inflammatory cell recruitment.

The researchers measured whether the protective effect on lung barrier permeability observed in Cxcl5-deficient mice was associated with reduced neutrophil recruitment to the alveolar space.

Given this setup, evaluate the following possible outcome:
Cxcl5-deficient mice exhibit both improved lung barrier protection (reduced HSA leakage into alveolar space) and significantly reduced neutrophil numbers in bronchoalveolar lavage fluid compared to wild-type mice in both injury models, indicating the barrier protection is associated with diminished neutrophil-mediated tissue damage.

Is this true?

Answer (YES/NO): NO